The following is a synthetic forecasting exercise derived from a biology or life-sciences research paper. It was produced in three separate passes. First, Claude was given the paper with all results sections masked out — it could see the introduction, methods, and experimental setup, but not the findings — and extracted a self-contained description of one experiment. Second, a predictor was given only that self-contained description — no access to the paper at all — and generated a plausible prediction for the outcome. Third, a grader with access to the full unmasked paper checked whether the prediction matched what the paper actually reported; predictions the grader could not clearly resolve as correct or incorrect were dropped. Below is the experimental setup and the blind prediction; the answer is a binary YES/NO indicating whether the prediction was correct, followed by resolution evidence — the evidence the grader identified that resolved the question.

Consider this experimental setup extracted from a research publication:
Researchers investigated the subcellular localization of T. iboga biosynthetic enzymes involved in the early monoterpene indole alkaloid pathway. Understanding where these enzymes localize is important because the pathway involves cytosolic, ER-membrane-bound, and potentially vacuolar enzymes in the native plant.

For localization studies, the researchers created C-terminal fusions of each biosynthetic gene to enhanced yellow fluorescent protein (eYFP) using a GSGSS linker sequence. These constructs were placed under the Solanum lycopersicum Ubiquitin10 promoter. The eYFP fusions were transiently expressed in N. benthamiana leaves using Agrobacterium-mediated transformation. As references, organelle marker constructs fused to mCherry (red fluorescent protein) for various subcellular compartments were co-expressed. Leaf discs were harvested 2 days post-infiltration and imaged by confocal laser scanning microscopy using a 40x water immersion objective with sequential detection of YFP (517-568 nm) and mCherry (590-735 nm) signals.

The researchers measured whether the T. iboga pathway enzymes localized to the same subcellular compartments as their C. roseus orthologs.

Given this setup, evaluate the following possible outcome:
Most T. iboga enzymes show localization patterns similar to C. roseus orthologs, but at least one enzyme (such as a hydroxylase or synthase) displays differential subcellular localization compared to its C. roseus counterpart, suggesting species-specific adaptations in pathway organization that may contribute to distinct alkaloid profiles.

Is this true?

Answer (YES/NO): NO